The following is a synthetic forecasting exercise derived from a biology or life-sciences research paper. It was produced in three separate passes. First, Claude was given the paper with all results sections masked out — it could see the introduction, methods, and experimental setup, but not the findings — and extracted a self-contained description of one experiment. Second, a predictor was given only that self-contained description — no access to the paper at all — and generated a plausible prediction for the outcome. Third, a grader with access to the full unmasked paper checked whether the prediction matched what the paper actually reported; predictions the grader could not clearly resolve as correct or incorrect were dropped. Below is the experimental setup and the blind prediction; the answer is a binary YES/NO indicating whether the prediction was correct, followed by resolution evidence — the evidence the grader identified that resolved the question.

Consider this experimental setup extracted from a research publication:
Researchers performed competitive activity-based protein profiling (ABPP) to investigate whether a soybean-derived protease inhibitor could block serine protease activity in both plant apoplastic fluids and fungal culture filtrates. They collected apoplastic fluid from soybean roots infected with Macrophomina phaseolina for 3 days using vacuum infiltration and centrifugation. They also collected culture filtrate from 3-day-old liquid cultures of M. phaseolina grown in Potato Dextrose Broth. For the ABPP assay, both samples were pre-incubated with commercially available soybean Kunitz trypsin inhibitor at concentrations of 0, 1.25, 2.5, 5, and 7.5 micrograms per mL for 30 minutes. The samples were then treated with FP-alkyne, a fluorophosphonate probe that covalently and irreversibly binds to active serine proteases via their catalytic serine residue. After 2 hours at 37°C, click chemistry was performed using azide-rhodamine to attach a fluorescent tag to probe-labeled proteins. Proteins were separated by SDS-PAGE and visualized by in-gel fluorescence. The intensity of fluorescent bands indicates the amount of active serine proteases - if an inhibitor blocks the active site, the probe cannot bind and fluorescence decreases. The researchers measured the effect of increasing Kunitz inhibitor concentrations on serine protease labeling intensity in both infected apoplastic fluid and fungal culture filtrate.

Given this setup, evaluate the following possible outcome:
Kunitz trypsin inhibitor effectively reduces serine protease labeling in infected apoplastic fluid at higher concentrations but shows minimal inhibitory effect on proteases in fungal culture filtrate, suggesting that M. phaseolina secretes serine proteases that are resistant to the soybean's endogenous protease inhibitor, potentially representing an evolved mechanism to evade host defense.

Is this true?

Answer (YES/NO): NO